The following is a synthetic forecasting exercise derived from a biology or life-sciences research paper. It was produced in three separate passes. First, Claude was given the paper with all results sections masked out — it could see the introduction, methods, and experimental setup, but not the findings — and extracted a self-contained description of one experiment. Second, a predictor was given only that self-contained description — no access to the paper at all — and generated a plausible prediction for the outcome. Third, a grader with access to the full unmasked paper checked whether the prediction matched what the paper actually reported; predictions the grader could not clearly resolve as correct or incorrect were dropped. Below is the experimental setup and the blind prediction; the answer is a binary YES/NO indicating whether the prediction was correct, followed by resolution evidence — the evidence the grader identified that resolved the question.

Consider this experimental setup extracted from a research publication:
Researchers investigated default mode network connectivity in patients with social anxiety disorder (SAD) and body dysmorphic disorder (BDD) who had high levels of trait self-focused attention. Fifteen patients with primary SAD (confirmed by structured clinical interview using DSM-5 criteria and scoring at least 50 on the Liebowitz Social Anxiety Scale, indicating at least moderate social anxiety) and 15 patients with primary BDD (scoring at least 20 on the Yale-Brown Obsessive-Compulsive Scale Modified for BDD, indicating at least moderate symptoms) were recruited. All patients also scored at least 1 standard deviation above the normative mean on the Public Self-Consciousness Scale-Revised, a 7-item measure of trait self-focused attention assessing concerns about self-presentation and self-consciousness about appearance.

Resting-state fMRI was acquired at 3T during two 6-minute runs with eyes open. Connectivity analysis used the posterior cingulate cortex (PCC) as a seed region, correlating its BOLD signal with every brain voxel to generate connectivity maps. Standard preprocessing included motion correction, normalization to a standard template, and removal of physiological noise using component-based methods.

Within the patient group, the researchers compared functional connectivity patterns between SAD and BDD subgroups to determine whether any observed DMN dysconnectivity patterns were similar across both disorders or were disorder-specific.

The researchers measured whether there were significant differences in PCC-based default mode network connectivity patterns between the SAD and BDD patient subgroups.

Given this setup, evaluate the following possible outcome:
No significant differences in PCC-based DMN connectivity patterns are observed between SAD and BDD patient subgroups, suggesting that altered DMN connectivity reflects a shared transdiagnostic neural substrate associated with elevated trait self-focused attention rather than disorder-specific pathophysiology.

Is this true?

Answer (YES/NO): YES